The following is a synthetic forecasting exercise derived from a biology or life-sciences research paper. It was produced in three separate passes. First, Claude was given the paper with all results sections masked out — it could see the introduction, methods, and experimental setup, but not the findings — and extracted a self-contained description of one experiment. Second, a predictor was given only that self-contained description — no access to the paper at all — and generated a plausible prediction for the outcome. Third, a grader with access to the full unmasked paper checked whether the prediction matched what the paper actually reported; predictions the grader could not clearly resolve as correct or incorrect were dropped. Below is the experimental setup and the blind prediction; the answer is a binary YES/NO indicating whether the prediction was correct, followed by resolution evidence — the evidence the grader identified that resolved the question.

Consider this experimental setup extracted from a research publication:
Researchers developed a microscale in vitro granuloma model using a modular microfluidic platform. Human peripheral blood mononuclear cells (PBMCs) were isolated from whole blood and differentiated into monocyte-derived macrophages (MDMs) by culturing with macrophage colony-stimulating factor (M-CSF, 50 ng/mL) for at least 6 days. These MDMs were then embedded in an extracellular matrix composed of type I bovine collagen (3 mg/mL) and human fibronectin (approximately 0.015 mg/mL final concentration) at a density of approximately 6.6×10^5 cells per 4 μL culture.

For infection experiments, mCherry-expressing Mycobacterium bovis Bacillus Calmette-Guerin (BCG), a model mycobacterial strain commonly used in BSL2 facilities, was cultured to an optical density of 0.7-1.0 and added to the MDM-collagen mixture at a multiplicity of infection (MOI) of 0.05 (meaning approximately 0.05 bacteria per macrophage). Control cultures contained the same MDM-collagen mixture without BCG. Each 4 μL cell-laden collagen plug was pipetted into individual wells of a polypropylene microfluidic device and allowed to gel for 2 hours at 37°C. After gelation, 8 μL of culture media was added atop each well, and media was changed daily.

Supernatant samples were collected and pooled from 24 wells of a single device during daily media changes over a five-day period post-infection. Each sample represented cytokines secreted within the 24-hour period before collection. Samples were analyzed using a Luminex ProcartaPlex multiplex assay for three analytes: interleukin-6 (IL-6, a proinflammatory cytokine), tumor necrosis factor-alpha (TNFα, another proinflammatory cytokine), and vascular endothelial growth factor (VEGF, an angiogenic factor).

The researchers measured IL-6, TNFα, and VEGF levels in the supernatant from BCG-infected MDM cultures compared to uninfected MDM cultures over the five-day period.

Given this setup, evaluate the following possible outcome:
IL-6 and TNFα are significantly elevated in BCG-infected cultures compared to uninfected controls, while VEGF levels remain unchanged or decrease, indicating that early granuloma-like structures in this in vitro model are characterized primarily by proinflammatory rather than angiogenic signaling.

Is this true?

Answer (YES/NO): NO